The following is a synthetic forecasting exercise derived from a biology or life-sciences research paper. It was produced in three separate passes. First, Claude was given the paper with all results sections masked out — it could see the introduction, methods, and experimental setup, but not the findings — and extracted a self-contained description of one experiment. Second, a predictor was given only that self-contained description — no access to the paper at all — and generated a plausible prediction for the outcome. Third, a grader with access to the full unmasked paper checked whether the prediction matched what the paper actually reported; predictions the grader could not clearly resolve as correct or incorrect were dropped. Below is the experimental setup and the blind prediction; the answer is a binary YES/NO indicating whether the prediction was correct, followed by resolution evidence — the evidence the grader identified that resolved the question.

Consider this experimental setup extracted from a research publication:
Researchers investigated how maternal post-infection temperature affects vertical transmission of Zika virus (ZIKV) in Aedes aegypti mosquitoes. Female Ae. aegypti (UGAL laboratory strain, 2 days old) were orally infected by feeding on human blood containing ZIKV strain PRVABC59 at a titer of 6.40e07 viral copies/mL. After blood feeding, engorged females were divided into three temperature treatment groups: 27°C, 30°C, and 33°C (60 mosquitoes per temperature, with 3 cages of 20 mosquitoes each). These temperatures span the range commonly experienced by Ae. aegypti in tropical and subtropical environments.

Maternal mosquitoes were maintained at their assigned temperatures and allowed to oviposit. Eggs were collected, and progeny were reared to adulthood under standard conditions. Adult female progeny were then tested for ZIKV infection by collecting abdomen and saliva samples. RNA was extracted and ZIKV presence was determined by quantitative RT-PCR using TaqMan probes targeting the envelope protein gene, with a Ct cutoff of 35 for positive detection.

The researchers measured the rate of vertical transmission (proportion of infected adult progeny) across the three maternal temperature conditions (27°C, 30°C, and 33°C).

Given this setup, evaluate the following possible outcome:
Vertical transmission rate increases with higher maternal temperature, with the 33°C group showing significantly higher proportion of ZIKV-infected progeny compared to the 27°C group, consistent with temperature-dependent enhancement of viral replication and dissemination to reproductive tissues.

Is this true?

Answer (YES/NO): NO